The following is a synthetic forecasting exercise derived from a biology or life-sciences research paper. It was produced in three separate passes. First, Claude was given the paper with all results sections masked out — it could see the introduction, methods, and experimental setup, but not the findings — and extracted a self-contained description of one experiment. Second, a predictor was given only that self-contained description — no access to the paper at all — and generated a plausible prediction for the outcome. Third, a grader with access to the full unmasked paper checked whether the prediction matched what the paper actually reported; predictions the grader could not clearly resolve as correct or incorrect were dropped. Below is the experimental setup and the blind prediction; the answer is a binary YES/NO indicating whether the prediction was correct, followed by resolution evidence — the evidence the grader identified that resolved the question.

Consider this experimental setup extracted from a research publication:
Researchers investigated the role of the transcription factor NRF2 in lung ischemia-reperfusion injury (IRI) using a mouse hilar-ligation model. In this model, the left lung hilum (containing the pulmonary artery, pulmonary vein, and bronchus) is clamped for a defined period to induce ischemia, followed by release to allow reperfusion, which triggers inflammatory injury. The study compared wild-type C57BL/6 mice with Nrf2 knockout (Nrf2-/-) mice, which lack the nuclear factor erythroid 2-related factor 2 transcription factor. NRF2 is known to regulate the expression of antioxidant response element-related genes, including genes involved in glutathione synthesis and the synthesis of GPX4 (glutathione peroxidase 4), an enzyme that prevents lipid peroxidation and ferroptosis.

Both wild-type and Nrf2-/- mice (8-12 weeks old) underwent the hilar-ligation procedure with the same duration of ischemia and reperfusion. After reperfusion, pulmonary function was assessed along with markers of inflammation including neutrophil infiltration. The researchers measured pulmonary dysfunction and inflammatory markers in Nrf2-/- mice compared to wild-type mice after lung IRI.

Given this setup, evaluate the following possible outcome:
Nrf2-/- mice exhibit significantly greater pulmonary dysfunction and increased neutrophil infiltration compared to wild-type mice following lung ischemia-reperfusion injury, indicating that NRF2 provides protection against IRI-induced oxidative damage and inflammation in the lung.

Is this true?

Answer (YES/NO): YES